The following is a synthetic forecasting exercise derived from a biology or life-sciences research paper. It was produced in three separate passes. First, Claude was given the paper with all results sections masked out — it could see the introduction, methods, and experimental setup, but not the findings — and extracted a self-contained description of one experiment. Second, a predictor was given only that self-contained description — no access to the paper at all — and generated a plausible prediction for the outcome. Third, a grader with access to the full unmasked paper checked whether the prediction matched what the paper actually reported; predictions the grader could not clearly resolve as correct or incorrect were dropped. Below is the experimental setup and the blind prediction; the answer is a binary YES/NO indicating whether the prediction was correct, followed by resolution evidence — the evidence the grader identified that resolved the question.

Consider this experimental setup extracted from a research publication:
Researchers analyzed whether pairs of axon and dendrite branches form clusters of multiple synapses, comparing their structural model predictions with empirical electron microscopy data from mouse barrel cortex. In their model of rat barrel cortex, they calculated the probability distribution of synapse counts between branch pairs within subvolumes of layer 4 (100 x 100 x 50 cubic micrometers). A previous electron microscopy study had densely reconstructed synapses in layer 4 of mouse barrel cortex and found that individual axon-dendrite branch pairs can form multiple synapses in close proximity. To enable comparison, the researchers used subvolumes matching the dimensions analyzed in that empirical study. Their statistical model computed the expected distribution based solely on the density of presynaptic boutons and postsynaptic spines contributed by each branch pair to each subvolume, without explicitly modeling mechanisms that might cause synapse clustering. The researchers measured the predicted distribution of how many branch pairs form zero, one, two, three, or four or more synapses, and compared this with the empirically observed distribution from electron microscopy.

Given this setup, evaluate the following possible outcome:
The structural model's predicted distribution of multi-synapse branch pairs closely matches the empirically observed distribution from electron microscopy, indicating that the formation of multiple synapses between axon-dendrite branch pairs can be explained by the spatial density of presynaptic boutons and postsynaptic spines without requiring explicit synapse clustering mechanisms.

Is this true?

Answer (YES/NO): YES